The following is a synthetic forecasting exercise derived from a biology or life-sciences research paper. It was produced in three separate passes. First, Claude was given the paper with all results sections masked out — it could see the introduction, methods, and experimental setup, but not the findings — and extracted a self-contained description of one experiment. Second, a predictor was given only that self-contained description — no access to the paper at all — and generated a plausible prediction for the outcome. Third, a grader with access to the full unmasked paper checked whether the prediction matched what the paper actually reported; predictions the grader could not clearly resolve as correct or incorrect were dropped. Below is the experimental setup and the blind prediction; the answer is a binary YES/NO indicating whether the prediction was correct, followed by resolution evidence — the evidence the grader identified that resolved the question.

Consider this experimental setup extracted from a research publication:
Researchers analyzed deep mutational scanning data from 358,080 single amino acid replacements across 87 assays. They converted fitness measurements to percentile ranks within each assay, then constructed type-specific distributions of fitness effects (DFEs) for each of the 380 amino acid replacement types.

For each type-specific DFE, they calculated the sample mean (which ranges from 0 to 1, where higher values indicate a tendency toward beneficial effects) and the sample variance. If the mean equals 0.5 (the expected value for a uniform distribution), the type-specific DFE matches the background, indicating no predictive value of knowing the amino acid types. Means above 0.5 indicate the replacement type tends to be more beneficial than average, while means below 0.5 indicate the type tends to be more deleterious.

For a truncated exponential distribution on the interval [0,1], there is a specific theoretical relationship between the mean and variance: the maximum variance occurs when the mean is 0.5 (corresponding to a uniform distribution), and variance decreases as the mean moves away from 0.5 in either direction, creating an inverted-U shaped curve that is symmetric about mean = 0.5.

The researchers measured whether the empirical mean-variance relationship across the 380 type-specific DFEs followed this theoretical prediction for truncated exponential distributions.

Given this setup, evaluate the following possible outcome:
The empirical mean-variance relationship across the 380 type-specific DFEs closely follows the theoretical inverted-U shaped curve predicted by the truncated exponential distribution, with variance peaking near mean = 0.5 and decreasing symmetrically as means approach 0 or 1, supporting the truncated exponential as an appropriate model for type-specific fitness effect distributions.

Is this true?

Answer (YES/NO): YES